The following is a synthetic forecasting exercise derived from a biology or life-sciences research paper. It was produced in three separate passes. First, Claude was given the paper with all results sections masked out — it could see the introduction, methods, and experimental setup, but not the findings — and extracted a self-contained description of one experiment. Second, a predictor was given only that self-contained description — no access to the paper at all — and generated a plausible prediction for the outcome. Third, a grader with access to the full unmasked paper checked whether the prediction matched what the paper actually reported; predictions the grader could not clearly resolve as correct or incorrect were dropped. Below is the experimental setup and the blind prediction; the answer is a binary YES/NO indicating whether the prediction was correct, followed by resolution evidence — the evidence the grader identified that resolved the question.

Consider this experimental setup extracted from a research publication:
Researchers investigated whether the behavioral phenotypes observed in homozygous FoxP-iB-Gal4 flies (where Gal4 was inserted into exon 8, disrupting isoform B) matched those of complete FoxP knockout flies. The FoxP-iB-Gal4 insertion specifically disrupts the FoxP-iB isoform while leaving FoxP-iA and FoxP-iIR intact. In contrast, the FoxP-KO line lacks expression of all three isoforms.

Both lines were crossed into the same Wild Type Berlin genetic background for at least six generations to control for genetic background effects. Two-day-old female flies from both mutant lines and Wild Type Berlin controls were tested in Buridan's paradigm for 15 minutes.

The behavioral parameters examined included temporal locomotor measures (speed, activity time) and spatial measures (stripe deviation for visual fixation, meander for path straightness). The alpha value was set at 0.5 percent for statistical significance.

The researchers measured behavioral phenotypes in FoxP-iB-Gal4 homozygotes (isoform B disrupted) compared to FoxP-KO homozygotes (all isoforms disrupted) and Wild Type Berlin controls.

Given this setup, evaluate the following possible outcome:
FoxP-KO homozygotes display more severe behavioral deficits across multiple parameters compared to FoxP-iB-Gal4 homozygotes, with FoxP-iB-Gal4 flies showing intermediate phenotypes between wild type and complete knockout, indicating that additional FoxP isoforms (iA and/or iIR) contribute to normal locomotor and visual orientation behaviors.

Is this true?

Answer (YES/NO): NO